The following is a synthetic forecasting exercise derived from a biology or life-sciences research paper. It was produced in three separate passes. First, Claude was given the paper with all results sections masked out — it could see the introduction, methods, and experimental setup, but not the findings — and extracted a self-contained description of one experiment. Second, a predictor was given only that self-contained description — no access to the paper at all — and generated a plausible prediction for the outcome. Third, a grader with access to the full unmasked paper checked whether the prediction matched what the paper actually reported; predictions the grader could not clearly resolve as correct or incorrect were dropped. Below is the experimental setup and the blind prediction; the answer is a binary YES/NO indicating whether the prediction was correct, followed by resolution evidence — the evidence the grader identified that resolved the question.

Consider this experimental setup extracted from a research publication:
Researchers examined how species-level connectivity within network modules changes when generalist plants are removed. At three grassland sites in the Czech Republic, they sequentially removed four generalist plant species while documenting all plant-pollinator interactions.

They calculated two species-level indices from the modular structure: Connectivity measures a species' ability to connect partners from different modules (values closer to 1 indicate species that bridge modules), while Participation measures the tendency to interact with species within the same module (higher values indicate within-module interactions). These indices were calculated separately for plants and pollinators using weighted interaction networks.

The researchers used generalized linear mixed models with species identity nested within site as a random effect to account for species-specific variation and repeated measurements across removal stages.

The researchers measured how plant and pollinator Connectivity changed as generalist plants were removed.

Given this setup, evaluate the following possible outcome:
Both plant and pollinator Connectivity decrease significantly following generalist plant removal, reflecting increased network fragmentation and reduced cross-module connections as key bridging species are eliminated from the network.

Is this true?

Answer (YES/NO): NO